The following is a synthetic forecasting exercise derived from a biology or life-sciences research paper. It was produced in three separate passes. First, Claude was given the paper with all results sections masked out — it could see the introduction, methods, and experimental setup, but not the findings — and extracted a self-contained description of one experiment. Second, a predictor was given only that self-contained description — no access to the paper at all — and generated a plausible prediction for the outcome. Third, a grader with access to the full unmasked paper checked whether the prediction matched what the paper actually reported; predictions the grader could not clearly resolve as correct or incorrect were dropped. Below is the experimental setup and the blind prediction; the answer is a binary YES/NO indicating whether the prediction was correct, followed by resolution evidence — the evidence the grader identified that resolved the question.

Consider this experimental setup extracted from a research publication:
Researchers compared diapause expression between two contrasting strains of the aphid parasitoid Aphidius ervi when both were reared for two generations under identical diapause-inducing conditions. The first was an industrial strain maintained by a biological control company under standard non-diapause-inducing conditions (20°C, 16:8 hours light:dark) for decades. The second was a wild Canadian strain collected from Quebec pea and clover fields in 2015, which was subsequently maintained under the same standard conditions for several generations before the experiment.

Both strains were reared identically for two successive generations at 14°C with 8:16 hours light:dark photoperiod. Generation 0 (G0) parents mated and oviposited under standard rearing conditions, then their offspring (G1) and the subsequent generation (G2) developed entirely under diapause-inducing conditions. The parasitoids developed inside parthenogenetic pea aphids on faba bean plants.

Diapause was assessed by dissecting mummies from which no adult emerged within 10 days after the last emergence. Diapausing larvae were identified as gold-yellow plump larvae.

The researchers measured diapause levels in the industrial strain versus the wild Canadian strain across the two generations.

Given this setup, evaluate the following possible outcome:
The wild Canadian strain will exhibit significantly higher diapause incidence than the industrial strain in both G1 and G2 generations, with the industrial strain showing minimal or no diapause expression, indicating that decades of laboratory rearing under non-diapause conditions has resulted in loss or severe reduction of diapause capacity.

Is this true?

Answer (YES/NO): YES